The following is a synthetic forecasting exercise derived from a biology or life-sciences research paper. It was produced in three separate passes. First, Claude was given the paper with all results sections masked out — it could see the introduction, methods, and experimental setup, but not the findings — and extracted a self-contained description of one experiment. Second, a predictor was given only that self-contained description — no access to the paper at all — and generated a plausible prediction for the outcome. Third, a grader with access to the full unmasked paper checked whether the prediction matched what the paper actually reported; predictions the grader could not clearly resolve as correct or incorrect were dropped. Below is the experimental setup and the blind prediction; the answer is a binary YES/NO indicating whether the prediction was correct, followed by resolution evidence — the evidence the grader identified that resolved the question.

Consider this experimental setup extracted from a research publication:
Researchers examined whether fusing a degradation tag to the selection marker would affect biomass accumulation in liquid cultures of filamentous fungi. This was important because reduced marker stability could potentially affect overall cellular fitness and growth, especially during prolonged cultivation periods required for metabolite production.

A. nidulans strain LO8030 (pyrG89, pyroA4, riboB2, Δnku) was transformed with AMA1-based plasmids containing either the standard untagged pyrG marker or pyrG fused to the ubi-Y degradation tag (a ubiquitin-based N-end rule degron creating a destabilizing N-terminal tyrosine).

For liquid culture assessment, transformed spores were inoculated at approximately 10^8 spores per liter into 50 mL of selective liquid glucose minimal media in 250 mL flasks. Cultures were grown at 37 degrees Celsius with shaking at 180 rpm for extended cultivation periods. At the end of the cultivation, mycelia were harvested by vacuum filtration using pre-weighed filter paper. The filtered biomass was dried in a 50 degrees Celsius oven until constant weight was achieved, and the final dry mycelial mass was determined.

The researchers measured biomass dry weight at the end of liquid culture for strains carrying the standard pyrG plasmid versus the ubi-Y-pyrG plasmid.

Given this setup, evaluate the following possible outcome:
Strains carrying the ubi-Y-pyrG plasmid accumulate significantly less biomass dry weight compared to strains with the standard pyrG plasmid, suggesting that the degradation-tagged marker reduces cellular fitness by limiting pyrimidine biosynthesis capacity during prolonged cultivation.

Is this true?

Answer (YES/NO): NO